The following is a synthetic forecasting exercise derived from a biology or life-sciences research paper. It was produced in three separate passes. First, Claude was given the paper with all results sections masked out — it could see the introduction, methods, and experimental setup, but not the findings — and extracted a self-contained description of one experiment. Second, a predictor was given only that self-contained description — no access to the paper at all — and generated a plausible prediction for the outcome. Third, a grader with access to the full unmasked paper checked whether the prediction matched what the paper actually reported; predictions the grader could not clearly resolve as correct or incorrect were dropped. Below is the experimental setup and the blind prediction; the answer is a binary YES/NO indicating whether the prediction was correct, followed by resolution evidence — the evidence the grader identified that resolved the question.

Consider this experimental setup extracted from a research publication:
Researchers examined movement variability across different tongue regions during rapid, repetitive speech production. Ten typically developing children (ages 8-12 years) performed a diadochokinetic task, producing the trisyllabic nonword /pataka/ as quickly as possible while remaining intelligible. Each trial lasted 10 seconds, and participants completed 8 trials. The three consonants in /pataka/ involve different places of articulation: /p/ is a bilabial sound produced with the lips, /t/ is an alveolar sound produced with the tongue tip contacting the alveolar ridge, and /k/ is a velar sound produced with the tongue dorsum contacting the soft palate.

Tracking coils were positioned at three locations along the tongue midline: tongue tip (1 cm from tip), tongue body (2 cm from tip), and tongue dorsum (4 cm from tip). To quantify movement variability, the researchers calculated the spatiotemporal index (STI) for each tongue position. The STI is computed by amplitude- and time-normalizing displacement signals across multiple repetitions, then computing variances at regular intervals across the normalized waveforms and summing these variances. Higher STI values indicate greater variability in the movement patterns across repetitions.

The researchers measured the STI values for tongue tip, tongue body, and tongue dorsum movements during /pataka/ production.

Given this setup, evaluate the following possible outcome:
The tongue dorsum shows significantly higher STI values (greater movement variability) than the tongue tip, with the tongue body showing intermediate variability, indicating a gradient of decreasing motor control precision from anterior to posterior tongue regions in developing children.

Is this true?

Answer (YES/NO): NO